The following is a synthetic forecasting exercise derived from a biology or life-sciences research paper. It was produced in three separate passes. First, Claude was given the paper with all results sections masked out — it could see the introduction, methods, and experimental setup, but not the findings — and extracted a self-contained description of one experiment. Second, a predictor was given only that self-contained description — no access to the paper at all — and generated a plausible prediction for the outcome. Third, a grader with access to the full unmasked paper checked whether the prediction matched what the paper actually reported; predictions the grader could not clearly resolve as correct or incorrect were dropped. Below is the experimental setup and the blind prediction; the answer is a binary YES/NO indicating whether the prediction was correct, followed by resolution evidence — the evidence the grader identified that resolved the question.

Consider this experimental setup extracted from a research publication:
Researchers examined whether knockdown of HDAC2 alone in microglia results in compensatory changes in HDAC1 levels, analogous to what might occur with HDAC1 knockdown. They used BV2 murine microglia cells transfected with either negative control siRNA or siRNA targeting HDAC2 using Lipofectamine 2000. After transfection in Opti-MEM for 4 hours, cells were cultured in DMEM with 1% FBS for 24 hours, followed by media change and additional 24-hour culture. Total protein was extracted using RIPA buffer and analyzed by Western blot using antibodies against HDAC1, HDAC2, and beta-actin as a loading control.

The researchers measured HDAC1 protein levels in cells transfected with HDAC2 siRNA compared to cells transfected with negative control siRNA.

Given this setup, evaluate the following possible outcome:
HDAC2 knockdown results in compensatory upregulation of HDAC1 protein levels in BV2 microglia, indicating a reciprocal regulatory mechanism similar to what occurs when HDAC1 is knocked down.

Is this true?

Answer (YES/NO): NO